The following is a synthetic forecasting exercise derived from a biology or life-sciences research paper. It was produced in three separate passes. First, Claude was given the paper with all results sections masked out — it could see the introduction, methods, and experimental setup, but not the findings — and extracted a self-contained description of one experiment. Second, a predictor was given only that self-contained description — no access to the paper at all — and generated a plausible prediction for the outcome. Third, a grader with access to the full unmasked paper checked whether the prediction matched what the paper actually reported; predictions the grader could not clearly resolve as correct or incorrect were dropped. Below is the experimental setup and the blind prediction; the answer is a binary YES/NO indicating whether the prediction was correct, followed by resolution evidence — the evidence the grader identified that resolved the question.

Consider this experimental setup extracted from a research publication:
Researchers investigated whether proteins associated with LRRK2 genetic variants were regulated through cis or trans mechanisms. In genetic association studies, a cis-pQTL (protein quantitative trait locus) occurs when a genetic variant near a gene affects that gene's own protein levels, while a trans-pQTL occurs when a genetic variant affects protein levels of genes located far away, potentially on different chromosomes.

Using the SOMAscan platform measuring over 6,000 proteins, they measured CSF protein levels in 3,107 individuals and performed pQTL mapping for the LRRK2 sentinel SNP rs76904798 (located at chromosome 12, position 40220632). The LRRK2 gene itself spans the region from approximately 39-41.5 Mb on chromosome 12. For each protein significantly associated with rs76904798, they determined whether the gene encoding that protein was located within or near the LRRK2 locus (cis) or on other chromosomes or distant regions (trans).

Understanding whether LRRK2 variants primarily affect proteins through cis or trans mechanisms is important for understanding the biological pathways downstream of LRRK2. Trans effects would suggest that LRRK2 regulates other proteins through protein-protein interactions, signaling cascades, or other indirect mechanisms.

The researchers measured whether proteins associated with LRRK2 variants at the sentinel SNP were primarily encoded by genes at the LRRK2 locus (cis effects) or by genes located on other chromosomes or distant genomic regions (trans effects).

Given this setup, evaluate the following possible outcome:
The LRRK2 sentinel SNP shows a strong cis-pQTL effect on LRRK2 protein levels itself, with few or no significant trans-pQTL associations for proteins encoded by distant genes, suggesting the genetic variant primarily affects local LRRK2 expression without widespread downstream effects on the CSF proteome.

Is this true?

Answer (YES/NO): NO